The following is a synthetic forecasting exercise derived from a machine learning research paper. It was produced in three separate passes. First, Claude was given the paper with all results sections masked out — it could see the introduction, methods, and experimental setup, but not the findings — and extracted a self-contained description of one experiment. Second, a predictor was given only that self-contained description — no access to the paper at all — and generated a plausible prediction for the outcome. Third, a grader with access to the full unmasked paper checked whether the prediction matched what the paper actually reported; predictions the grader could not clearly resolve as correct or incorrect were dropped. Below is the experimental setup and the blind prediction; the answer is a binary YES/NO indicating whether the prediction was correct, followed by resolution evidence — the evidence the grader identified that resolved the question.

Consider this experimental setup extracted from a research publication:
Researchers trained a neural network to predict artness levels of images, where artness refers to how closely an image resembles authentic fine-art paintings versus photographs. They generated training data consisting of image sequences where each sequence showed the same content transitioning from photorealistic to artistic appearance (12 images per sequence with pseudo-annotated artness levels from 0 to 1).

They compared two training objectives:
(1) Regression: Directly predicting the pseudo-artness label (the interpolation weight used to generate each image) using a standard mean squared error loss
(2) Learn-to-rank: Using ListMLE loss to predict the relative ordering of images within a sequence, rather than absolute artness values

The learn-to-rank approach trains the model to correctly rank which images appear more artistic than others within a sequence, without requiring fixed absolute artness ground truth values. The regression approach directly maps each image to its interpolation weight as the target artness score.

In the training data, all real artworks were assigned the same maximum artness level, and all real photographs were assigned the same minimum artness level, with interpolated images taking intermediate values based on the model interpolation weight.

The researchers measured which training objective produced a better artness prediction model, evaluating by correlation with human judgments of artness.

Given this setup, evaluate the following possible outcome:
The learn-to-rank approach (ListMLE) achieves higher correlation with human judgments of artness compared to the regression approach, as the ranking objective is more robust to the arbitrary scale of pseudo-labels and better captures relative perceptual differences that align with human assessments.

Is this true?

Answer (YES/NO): YES